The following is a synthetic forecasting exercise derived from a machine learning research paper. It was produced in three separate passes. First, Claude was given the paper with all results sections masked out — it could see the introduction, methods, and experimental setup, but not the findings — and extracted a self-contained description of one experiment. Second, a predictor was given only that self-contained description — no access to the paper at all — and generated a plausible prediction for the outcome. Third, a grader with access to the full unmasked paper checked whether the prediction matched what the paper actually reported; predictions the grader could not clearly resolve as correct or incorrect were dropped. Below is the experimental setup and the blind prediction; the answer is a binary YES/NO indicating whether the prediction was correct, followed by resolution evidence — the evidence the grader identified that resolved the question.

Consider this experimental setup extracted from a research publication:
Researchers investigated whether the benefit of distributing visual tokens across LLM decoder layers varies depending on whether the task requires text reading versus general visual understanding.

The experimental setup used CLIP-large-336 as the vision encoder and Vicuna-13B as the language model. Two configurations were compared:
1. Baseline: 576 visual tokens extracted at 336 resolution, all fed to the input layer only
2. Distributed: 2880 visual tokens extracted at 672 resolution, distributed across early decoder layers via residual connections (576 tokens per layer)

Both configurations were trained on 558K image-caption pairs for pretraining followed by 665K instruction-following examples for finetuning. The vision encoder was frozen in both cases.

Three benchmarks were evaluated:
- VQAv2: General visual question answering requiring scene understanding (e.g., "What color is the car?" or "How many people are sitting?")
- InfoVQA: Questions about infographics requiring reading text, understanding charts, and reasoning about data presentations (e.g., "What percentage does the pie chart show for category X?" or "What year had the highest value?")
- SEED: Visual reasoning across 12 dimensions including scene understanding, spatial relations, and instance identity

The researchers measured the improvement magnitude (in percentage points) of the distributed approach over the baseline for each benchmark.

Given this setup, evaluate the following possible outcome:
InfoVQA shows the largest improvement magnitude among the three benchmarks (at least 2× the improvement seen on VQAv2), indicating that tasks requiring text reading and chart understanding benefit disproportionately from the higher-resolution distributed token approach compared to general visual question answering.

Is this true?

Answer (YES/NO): YES